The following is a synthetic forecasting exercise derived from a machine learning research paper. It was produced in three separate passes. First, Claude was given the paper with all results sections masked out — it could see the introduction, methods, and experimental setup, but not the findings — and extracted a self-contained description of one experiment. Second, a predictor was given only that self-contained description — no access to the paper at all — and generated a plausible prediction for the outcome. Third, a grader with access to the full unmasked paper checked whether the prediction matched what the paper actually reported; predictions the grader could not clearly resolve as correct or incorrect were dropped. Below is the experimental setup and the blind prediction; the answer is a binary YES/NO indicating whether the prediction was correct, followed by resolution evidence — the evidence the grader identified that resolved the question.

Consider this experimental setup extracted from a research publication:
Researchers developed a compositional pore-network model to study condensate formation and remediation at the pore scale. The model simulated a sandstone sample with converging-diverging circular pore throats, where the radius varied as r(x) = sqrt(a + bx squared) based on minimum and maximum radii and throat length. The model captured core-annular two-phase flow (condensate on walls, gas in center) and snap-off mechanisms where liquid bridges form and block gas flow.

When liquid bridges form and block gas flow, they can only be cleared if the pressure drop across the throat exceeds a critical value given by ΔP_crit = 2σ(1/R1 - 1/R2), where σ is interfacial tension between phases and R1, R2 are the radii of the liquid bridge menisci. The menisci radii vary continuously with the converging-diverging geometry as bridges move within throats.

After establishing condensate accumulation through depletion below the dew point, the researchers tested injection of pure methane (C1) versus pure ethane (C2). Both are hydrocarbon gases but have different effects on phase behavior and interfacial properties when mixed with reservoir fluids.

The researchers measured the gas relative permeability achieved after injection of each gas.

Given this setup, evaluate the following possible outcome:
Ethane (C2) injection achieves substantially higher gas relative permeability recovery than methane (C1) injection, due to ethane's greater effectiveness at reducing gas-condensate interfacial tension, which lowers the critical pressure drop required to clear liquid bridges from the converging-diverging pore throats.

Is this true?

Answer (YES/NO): YES